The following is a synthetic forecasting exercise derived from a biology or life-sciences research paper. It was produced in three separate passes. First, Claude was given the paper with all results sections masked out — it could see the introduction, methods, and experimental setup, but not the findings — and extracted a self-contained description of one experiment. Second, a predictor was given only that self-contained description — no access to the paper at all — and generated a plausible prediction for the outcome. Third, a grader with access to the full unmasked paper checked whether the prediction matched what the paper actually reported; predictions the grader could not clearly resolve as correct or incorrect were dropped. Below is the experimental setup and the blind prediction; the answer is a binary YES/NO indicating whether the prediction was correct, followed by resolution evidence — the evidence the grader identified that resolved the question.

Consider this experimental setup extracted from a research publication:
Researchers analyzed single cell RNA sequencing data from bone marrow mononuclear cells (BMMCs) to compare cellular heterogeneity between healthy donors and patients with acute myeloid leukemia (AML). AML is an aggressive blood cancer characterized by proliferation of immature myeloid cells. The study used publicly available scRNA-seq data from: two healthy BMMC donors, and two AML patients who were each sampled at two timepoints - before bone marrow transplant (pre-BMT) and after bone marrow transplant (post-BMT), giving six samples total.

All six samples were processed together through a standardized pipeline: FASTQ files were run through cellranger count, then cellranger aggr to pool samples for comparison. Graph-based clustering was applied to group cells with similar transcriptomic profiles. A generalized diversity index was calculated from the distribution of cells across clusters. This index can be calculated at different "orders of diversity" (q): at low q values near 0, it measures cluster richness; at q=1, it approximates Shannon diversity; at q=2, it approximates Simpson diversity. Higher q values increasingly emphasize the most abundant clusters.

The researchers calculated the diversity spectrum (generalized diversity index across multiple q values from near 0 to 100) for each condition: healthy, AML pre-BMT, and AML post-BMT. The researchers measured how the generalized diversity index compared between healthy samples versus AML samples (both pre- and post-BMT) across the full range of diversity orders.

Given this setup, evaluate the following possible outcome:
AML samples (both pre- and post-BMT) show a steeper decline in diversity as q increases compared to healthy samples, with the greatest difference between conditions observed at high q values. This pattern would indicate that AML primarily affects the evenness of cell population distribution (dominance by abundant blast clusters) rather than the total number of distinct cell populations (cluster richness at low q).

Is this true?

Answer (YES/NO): NO